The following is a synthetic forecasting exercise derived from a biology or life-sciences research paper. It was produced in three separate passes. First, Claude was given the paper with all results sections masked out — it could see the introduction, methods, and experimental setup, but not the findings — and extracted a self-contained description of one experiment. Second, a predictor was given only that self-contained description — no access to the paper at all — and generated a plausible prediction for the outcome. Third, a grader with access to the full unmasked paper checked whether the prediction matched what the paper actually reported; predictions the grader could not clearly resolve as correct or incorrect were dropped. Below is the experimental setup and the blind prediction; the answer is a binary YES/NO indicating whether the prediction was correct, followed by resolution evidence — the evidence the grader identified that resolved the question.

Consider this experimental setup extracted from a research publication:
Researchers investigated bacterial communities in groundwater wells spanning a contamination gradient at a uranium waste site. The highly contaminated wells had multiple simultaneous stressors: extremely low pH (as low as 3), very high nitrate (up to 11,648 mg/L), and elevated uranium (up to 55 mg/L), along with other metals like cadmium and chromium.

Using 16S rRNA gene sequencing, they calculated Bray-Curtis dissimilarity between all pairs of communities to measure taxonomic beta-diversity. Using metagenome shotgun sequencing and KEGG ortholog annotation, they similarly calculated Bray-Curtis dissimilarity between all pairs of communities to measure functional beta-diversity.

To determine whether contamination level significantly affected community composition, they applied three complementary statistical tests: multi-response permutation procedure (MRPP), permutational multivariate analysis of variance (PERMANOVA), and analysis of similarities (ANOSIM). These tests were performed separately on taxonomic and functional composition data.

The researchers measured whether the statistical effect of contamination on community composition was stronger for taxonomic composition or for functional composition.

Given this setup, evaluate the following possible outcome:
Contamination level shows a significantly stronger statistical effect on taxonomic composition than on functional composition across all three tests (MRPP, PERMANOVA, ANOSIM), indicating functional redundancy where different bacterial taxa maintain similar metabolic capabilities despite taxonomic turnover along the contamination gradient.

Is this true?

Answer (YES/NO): NO